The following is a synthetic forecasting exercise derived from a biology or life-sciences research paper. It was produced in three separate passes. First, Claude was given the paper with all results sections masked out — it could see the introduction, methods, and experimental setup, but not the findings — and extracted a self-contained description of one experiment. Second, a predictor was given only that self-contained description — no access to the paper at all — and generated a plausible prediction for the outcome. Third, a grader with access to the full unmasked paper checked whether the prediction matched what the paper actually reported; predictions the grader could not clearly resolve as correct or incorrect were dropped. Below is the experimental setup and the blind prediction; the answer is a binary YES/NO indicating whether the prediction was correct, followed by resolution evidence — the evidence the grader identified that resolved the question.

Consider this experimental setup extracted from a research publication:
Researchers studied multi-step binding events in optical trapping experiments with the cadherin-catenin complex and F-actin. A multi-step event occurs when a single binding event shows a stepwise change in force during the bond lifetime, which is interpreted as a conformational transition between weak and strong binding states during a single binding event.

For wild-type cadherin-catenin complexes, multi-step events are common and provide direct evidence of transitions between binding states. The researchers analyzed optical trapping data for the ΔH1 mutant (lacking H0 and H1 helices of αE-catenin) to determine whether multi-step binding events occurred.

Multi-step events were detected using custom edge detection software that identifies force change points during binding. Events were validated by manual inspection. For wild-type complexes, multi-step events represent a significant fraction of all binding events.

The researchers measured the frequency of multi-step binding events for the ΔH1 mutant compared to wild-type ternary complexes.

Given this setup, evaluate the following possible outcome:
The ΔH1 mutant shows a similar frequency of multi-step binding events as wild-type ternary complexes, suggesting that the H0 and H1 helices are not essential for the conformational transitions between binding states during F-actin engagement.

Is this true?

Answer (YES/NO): NO